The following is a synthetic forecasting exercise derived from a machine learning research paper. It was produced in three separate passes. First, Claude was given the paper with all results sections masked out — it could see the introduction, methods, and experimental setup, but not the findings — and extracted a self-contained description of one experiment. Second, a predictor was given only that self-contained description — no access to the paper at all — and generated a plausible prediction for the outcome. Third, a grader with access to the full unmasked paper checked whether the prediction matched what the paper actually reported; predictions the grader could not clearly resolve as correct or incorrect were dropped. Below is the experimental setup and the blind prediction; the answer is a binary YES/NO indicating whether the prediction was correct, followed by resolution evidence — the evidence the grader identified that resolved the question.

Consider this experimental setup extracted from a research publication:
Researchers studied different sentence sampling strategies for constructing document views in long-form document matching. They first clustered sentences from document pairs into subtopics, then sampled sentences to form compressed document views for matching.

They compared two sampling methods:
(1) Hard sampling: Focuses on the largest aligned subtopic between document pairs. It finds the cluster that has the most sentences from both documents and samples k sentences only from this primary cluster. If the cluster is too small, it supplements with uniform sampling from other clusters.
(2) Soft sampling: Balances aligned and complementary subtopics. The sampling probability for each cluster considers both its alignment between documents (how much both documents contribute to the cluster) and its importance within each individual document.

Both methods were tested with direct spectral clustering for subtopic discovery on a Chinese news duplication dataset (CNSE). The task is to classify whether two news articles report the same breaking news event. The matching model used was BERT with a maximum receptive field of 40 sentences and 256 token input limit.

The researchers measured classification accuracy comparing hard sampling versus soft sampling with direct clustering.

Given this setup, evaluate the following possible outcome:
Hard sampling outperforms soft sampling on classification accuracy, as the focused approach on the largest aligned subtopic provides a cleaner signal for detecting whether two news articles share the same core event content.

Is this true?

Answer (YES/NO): NO